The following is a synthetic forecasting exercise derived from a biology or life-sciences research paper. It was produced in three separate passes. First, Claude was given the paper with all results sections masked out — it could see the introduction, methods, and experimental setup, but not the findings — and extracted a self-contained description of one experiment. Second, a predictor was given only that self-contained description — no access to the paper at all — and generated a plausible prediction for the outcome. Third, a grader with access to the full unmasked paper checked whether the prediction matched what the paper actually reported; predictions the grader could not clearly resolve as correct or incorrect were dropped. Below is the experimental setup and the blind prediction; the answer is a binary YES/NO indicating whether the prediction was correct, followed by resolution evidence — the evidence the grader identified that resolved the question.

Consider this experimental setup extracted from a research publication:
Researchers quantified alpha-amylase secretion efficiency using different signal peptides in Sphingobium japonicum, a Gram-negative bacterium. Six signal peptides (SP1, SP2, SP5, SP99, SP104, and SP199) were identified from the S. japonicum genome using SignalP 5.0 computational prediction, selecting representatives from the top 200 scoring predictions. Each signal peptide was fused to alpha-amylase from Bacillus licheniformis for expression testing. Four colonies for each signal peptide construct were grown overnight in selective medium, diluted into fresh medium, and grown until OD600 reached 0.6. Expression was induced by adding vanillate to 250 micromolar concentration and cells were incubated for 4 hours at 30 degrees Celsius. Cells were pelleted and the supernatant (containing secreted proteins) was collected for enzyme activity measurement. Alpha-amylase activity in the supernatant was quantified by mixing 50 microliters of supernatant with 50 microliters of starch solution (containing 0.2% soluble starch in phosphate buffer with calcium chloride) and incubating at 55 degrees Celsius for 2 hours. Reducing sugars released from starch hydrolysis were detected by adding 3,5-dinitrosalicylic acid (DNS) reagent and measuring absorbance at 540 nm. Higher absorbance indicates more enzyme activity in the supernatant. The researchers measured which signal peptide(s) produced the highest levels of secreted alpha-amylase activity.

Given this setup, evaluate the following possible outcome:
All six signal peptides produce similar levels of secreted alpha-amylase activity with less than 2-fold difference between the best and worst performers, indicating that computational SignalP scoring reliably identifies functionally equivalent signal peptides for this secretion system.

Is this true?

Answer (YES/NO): NO